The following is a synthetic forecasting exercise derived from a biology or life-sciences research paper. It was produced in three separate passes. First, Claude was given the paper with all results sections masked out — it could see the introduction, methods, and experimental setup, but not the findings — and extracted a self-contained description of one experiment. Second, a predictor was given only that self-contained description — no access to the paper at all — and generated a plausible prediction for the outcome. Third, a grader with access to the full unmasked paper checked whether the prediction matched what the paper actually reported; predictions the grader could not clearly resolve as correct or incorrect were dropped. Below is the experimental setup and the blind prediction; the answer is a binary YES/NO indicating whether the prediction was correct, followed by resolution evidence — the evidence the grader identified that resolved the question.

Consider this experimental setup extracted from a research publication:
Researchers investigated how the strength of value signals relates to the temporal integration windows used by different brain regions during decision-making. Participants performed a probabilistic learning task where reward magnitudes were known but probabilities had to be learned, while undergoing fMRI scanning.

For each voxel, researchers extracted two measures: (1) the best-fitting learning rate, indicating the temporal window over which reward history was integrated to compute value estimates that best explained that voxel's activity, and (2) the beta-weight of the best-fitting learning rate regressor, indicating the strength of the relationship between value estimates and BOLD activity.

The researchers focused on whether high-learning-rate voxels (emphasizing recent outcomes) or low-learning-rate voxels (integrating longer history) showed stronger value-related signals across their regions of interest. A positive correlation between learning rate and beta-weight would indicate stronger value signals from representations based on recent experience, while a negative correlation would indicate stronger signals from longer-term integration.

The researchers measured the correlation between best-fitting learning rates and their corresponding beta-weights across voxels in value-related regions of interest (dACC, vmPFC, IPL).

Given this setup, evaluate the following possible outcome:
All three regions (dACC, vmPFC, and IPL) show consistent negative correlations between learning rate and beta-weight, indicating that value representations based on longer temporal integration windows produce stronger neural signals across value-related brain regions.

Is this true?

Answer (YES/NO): NO